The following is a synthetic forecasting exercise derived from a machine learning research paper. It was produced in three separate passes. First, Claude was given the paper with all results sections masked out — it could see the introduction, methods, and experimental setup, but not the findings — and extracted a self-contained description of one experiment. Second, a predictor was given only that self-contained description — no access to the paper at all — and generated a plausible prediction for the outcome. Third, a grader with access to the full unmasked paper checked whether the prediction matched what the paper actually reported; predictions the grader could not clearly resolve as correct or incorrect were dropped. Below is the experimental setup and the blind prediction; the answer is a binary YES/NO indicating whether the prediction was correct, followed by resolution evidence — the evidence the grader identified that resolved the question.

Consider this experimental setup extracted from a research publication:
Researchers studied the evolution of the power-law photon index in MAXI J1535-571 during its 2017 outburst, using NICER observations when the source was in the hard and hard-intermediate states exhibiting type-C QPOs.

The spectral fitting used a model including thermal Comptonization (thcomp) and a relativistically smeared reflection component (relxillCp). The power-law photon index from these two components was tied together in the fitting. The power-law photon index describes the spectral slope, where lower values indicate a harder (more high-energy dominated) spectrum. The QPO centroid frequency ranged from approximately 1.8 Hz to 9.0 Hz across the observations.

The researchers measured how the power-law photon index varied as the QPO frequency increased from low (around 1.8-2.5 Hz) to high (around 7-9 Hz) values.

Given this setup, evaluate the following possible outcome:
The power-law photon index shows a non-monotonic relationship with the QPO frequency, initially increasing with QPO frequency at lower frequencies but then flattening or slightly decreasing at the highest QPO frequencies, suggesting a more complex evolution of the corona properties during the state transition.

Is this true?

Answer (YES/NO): NO